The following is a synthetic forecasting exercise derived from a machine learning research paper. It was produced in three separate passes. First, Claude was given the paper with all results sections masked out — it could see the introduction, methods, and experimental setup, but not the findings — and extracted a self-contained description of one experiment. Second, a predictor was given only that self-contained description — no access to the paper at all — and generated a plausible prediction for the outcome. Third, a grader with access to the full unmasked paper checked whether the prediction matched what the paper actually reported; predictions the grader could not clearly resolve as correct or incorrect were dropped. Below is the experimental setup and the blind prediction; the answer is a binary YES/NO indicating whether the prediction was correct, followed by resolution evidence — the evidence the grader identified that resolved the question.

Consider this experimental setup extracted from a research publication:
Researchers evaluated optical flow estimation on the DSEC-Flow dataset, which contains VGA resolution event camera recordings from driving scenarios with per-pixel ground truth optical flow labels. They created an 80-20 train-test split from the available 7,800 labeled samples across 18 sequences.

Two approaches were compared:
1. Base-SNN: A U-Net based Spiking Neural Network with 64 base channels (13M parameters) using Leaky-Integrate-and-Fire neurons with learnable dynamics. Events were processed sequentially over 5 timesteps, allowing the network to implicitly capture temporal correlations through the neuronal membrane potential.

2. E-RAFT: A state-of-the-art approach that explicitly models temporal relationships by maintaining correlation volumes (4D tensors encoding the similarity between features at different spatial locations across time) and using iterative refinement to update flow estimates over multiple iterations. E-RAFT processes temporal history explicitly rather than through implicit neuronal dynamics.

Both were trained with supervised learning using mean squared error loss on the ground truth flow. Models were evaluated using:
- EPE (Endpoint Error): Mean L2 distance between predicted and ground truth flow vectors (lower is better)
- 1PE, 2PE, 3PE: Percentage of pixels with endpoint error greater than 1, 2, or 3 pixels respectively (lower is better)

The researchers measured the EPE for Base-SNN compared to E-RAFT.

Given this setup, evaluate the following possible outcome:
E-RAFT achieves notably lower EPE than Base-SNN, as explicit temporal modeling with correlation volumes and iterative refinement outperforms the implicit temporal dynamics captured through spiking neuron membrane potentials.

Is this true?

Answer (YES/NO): YES